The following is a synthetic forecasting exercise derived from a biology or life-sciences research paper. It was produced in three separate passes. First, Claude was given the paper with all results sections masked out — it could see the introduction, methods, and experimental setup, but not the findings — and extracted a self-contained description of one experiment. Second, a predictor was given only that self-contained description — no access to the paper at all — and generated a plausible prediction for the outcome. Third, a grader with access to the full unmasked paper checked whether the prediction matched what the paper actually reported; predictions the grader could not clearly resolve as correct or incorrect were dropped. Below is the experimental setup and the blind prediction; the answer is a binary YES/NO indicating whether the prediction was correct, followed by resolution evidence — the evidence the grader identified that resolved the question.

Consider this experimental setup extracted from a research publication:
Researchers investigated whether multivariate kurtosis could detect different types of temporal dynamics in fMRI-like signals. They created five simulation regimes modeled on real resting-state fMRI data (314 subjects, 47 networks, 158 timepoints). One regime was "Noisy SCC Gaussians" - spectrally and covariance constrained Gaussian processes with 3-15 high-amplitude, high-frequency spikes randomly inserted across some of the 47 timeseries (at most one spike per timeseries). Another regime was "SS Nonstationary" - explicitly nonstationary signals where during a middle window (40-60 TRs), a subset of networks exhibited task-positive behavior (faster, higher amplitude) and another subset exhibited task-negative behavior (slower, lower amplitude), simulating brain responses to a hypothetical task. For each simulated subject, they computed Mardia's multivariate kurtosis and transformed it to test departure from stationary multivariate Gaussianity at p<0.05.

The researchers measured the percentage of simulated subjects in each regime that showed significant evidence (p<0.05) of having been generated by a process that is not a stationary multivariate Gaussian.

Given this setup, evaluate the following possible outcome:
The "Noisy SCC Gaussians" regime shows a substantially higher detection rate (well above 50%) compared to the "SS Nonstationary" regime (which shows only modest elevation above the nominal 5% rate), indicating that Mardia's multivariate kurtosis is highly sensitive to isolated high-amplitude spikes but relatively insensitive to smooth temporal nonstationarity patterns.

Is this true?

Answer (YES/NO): NO